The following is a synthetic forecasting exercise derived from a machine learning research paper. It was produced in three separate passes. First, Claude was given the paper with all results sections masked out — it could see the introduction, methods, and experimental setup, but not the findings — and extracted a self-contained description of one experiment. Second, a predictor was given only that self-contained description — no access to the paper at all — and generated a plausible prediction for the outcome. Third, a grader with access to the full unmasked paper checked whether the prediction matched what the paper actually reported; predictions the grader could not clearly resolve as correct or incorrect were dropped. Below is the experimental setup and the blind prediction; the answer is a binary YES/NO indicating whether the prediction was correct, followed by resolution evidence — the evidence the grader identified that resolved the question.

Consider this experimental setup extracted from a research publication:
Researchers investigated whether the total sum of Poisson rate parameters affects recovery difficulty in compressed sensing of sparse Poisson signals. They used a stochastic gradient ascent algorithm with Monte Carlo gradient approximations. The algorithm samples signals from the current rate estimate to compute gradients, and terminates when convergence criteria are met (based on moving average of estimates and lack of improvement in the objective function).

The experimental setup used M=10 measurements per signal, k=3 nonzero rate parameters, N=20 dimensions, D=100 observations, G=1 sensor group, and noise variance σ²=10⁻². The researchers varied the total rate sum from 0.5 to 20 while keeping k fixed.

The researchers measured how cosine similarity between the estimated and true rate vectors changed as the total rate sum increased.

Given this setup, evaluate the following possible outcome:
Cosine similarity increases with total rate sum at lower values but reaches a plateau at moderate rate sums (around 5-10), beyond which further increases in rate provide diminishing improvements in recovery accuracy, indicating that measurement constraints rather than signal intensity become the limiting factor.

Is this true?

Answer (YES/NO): NO